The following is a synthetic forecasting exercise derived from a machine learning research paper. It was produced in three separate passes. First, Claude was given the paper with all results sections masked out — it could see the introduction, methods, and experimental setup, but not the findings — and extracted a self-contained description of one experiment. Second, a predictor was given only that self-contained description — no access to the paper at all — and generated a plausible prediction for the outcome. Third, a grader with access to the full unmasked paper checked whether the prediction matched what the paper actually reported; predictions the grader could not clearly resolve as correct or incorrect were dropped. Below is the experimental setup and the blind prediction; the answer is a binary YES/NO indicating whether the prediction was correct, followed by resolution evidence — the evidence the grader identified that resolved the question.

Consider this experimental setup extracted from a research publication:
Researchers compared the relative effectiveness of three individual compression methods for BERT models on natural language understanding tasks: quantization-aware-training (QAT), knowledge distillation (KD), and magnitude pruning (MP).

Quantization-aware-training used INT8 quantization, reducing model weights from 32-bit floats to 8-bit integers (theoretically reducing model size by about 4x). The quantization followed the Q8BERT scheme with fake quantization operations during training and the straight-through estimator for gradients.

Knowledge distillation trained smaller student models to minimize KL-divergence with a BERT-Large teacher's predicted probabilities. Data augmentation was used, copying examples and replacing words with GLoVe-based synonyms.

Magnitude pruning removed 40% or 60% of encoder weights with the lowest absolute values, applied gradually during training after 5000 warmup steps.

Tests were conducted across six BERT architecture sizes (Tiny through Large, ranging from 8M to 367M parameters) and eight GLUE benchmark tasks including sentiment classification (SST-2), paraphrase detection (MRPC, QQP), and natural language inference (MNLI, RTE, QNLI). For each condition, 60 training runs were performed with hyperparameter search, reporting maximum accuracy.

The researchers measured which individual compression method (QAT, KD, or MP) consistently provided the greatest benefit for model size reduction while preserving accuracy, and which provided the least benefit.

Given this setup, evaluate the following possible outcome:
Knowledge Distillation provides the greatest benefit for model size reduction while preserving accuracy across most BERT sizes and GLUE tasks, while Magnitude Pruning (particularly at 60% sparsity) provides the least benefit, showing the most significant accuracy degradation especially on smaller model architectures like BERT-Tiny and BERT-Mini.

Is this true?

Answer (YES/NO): NO